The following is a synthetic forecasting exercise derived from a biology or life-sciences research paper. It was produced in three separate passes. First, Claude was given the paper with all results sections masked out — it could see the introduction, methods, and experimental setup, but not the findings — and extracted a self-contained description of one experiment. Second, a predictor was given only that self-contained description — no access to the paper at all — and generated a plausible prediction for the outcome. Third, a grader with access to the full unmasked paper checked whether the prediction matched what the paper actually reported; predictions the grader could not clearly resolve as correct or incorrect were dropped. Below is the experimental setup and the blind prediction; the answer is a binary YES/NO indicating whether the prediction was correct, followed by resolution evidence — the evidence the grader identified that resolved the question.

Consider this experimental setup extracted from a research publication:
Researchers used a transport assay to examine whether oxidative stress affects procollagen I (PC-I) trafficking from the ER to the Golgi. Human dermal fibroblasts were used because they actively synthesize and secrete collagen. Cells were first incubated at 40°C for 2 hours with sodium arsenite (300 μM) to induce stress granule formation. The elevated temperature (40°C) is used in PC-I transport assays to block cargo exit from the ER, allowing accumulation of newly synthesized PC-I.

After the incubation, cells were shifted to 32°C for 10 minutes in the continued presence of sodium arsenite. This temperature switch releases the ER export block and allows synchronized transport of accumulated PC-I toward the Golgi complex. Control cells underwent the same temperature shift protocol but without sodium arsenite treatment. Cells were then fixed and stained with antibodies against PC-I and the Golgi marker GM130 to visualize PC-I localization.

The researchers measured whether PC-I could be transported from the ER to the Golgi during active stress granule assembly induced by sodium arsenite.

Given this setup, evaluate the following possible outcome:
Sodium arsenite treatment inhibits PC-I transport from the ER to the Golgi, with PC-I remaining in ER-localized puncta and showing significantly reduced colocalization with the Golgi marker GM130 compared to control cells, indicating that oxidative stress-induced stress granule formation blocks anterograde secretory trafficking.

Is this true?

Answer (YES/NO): YES